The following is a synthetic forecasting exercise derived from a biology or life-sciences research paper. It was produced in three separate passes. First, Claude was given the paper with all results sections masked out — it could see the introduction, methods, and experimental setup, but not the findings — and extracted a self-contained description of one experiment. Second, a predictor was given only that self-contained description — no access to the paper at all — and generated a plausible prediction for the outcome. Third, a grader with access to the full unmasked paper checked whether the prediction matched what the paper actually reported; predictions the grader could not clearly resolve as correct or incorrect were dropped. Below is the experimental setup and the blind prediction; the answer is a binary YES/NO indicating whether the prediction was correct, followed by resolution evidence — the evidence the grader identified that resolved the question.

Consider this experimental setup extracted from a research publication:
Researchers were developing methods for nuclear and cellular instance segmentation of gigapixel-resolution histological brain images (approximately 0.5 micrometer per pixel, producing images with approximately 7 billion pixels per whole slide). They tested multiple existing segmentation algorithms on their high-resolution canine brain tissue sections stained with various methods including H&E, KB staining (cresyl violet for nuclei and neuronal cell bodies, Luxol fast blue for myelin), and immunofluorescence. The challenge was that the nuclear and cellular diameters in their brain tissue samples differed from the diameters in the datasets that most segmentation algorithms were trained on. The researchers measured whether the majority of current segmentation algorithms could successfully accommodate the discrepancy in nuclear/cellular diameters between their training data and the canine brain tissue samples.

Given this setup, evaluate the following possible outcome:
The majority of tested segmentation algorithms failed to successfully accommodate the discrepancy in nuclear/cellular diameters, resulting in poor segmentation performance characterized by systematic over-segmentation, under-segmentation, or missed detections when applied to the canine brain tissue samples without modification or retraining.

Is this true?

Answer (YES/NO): YES